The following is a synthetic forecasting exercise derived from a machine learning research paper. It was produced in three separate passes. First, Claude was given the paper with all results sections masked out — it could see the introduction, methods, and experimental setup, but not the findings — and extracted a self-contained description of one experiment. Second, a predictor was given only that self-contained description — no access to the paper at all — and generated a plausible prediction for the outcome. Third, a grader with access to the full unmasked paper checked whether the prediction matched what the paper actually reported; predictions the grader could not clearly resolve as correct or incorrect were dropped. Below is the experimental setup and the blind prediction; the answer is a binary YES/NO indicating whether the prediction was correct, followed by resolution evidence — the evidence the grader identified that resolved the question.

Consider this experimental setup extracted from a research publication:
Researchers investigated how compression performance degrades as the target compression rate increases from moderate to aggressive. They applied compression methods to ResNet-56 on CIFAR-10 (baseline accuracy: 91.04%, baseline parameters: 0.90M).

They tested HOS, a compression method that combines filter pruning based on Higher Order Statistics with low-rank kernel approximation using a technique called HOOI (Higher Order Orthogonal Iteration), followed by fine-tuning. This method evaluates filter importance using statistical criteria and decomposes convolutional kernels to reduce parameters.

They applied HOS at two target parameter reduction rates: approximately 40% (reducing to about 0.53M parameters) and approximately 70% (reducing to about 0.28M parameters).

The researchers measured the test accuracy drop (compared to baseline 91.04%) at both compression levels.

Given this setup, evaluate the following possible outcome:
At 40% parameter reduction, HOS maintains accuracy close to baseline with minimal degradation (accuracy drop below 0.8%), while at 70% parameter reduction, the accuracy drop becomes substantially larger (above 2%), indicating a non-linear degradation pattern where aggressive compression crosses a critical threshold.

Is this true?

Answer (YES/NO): NO